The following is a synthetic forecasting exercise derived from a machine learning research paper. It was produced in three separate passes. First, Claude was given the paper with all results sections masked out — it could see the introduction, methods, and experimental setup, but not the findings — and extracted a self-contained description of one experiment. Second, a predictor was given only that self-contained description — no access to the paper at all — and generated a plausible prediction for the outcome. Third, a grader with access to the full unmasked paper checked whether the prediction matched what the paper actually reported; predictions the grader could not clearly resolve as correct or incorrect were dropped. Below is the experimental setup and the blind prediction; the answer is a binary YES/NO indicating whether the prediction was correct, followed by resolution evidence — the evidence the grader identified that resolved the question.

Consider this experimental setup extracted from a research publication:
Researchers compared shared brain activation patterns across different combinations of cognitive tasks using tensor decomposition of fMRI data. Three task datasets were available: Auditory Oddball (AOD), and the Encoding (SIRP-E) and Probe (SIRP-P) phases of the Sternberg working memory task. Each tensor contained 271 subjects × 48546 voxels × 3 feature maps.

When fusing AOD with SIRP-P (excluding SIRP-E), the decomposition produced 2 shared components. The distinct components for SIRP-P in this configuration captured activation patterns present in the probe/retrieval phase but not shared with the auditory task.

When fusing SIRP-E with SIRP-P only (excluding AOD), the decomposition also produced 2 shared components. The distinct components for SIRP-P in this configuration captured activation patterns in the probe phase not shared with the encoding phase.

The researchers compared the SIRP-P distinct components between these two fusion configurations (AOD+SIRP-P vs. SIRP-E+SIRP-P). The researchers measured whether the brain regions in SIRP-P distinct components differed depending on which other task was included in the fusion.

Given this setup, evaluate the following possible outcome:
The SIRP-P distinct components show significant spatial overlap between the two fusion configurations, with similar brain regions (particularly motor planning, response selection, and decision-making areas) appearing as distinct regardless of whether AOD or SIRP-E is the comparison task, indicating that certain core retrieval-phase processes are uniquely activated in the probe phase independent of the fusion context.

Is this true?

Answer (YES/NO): NO